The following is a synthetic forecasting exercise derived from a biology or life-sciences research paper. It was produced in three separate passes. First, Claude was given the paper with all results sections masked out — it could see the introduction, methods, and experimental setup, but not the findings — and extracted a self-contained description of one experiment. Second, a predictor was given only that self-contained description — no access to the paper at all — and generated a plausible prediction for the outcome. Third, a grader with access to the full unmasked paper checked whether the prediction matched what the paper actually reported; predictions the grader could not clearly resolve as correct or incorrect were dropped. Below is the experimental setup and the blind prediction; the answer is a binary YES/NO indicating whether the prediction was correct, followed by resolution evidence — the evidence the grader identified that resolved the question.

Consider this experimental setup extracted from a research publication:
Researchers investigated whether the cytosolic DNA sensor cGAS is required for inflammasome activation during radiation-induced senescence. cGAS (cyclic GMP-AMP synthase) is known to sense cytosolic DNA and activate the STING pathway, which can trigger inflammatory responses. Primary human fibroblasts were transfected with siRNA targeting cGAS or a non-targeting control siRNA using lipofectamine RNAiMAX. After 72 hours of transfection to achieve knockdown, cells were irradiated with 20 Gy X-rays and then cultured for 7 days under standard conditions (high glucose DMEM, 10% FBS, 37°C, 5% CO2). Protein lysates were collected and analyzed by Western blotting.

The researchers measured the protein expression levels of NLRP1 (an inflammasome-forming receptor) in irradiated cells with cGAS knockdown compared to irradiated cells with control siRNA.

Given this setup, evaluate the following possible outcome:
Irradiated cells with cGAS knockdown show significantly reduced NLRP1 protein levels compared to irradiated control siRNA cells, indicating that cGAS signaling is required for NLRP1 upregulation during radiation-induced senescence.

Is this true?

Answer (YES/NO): YES